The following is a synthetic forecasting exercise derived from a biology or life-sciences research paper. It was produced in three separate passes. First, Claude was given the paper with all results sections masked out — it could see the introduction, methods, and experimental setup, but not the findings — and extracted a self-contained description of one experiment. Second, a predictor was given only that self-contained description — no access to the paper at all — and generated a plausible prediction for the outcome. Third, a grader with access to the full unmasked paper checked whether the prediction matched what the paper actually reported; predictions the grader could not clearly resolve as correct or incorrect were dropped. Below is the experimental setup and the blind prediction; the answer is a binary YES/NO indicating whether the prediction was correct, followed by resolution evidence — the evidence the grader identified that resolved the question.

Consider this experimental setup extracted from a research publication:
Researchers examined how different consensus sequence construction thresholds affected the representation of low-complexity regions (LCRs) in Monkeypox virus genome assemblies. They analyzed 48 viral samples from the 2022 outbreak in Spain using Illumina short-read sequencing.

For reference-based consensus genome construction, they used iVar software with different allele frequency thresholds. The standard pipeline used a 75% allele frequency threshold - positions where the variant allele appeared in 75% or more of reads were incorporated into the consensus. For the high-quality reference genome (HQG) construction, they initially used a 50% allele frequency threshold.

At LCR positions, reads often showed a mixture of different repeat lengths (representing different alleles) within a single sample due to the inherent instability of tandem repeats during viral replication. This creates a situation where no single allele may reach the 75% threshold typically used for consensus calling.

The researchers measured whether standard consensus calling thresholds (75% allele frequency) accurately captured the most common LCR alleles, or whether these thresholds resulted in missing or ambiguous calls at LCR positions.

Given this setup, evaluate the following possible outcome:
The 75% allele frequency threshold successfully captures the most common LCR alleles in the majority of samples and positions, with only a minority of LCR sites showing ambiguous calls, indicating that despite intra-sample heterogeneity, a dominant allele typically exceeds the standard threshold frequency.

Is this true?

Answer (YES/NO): NO